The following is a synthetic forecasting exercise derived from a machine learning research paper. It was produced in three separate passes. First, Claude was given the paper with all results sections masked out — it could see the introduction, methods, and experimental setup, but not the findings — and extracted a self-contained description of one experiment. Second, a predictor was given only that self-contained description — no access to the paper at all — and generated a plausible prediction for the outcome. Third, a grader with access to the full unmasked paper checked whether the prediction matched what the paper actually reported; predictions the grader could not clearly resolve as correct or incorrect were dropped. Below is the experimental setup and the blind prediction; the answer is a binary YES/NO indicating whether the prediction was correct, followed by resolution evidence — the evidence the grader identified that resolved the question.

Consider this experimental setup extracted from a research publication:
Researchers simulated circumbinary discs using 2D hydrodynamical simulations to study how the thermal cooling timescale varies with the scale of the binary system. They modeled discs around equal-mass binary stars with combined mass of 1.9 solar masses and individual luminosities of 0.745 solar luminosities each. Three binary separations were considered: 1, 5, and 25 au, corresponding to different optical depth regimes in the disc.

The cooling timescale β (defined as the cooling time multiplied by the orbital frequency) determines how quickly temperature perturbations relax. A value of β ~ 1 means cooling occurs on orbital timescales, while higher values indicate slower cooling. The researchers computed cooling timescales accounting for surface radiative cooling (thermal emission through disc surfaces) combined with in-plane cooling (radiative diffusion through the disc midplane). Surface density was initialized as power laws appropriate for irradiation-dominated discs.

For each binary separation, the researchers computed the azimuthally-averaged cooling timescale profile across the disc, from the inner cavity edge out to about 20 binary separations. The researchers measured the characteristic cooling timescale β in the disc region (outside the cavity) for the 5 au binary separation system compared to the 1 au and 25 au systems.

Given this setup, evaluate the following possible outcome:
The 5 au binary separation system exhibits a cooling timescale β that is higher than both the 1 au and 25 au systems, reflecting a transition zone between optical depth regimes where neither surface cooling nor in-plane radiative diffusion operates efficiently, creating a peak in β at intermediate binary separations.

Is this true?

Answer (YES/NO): NO